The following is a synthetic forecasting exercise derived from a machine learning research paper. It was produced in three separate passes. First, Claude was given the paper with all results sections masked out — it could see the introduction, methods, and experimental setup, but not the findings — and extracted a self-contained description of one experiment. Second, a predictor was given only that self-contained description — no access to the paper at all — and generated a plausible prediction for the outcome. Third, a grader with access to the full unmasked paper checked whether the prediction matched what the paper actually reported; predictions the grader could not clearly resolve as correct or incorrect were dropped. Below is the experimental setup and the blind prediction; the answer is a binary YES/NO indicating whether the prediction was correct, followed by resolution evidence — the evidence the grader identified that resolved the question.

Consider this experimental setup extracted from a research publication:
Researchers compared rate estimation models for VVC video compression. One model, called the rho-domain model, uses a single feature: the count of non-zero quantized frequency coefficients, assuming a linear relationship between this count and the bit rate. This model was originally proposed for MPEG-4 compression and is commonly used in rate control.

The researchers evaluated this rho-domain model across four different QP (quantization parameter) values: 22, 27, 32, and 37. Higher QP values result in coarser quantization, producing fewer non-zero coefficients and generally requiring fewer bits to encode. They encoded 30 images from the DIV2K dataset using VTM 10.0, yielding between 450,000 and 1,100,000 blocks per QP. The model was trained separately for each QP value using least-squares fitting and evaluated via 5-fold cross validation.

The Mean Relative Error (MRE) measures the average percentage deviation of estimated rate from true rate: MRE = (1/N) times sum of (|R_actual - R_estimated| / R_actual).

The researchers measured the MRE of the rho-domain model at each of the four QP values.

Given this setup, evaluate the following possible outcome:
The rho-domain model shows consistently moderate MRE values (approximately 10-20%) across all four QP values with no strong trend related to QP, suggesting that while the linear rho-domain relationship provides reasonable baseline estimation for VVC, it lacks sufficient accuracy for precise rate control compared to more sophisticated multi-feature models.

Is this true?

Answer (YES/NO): YES